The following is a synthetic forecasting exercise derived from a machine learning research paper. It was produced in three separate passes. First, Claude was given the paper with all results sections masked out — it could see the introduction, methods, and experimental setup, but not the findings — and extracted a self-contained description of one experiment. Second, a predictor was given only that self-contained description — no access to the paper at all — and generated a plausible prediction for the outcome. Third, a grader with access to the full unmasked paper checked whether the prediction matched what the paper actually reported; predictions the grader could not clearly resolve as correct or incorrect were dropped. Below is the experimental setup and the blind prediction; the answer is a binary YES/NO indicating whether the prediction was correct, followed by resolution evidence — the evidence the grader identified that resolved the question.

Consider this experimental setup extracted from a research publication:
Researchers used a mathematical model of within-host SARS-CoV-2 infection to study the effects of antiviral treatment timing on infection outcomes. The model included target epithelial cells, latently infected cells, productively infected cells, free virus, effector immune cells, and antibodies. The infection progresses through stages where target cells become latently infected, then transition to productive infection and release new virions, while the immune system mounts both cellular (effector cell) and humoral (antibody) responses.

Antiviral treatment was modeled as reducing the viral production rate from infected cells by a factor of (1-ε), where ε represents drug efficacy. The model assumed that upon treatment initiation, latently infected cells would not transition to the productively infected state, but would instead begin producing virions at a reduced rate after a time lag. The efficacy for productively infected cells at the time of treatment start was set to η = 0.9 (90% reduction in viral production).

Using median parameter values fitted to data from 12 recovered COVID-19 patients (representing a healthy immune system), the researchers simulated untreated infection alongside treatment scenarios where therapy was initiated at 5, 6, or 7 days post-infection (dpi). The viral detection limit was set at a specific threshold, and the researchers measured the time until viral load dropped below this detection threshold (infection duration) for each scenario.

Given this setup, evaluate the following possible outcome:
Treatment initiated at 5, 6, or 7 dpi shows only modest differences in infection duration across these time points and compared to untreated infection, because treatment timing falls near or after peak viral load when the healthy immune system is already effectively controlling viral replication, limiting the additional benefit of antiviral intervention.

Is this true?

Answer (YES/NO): NO